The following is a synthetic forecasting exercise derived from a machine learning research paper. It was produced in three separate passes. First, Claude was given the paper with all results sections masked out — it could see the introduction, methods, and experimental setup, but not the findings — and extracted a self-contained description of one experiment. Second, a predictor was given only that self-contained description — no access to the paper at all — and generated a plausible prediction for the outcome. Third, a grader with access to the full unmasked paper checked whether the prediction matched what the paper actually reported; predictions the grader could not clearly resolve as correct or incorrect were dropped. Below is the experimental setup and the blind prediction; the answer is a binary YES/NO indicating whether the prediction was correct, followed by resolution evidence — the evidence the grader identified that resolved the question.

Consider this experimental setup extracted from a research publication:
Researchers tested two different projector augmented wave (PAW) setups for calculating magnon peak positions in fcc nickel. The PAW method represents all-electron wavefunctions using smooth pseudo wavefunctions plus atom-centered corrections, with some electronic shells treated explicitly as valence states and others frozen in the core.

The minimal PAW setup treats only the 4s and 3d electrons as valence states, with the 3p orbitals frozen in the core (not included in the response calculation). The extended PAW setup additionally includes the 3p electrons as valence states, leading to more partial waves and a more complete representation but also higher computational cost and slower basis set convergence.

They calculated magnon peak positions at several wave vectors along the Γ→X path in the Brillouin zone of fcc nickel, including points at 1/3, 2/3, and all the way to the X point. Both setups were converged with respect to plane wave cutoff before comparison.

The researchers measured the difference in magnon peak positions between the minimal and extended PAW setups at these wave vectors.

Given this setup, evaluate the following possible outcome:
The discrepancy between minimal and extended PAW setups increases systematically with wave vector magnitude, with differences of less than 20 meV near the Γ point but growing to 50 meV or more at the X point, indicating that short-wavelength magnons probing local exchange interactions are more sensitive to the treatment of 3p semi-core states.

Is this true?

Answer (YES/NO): NO